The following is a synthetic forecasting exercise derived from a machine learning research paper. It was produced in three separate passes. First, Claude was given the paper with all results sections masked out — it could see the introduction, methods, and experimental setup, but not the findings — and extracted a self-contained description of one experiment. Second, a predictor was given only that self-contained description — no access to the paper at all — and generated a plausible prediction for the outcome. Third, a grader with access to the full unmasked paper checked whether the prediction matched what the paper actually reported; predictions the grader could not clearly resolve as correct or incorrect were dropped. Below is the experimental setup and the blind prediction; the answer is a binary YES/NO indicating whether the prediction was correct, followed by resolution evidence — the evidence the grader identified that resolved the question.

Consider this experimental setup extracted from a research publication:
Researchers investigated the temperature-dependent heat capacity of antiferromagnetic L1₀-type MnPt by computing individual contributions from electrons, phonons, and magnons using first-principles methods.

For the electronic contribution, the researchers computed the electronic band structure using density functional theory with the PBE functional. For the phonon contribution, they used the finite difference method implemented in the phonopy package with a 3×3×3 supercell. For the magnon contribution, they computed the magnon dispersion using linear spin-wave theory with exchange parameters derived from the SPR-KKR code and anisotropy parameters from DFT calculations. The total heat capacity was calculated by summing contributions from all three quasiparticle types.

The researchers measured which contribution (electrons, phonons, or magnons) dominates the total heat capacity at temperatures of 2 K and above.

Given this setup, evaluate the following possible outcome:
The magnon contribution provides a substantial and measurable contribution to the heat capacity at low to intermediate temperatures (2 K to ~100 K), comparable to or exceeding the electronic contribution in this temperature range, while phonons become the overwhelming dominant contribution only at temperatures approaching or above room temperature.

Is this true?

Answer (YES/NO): NO